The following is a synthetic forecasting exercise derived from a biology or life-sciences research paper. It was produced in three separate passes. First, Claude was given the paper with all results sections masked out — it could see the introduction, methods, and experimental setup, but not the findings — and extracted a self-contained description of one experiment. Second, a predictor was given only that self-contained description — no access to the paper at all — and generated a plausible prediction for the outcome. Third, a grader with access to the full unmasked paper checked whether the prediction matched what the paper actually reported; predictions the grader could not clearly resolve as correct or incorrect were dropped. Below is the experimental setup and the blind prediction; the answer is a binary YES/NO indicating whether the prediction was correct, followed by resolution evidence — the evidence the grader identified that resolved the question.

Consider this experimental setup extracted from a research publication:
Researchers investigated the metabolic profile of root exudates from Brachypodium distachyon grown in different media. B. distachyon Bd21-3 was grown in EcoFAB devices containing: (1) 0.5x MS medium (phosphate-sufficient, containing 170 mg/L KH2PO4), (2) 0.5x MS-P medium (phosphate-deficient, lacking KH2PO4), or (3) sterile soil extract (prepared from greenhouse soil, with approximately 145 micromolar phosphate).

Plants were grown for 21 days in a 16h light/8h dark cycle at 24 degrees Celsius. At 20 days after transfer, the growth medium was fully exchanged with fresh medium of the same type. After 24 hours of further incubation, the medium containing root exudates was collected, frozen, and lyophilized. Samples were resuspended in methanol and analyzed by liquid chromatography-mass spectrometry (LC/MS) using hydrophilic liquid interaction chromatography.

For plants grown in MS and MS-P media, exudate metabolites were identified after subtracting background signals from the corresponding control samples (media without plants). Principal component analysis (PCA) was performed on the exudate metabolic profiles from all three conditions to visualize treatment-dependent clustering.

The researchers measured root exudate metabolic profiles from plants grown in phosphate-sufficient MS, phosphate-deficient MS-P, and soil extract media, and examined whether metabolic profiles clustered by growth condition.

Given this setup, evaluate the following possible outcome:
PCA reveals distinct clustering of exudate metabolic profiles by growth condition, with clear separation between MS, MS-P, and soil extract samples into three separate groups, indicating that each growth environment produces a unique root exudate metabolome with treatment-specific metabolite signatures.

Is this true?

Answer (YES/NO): NO